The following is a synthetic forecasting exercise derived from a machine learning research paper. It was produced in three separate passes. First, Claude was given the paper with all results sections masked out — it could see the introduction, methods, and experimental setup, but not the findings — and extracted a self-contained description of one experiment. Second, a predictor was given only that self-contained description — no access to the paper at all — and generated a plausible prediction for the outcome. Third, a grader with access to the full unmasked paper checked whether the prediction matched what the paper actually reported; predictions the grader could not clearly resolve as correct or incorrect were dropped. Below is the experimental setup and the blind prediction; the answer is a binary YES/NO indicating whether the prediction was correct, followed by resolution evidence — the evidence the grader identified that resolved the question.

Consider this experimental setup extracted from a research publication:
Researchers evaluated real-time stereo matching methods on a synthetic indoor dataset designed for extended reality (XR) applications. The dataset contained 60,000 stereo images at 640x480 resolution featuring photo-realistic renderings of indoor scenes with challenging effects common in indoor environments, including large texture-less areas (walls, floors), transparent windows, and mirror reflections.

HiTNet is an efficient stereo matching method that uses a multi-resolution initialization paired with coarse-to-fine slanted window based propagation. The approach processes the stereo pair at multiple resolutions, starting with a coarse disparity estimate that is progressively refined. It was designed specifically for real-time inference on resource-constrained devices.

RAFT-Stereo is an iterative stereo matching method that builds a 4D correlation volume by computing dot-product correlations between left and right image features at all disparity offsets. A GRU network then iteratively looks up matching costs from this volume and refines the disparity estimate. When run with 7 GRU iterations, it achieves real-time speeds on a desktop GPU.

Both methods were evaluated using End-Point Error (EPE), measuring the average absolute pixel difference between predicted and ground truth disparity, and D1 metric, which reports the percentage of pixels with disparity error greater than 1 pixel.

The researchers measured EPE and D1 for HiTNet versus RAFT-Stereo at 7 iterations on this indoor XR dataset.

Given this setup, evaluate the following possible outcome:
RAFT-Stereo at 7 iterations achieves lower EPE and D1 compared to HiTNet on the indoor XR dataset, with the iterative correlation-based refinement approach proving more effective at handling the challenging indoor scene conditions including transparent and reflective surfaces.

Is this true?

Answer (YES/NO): YES